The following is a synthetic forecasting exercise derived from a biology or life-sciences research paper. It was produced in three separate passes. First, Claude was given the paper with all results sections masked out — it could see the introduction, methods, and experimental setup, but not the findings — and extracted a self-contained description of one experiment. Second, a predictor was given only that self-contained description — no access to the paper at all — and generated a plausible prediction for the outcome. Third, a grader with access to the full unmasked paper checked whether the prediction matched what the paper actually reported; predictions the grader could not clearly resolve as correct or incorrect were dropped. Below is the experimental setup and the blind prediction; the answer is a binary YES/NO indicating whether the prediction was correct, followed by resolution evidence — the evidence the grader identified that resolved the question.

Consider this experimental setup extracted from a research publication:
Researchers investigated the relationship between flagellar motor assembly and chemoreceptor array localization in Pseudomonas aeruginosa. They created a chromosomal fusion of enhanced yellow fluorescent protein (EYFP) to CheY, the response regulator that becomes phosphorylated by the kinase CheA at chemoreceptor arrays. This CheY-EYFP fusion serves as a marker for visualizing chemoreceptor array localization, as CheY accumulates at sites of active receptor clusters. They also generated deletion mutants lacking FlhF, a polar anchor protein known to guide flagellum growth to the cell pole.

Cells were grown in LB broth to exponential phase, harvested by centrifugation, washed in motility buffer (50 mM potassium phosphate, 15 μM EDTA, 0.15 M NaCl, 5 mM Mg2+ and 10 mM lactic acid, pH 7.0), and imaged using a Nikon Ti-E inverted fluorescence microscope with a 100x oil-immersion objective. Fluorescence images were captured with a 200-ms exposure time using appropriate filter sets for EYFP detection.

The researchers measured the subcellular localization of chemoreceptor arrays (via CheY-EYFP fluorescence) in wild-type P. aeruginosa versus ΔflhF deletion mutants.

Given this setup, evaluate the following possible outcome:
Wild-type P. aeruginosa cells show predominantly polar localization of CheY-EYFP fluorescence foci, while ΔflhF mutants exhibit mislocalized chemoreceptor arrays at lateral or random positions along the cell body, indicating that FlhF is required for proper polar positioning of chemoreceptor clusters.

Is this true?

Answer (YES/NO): YES